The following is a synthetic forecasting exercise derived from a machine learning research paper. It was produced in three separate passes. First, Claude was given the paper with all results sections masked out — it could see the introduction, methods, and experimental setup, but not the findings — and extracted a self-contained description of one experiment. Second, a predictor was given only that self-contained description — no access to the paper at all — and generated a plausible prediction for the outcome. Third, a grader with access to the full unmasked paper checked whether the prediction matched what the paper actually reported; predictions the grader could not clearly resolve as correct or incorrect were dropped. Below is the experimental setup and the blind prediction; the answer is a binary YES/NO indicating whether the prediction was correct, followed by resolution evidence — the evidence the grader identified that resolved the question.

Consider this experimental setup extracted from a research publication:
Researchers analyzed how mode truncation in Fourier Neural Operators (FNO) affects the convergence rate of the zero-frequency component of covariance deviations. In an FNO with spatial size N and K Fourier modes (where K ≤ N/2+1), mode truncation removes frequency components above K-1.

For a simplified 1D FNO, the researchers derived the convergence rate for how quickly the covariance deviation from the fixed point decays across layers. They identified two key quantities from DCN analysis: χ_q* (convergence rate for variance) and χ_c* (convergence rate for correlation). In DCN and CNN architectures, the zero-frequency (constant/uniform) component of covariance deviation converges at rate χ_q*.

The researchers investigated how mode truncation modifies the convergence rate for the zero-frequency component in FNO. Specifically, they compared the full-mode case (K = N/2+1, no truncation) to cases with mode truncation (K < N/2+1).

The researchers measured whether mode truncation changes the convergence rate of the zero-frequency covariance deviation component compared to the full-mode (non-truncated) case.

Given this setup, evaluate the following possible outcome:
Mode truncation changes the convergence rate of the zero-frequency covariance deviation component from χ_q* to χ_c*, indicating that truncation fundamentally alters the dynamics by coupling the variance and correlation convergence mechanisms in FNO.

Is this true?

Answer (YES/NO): NO